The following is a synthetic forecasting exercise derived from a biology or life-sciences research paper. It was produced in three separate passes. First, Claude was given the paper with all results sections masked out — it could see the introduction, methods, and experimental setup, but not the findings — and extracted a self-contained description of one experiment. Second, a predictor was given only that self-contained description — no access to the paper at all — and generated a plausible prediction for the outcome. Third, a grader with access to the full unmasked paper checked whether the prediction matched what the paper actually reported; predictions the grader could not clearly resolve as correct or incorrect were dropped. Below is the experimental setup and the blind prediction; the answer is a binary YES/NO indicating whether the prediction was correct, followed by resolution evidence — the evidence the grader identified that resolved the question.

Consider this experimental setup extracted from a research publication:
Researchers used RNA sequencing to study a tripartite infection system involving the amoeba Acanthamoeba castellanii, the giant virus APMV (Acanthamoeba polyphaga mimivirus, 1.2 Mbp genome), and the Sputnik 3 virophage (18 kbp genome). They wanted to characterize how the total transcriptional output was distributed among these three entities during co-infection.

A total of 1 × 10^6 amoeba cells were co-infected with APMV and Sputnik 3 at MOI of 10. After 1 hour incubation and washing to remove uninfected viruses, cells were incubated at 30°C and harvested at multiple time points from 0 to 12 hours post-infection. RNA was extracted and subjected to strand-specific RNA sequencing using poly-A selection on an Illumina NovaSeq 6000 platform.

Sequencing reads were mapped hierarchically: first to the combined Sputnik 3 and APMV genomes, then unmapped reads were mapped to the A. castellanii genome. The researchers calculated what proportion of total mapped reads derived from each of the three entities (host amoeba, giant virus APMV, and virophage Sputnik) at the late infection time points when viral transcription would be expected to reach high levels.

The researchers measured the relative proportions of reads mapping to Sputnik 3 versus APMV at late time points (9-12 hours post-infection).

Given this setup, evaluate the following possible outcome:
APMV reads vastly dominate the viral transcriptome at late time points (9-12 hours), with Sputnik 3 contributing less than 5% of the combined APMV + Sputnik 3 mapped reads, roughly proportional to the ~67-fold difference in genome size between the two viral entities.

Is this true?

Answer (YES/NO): NO